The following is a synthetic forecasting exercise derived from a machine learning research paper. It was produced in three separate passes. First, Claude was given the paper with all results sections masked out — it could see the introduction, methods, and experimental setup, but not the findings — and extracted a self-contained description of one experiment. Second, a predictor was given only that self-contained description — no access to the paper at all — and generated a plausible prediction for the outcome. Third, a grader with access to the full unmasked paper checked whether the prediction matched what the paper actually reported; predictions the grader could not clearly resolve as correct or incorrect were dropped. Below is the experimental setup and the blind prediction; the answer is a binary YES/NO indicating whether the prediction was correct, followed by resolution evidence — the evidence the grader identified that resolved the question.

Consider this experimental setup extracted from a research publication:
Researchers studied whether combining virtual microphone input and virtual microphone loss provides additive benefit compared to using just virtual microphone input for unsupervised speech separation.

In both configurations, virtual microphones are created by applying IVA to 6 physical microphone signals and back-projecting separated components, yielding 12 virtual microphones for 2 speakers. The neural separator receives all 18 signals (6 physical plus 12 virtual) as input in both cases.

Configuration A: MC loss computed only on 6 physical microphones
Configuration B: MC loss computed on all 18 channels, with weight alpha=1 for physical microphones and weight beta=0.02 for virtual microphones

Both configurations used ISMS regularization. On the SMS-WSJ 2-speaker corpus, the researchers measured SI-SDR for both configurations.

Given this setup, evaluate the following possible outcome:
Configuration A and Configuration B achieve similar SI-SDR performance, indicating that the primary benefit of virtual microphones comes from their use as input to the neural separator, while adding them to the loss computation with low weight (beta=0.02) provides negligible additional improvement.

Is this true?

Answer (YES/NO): YES